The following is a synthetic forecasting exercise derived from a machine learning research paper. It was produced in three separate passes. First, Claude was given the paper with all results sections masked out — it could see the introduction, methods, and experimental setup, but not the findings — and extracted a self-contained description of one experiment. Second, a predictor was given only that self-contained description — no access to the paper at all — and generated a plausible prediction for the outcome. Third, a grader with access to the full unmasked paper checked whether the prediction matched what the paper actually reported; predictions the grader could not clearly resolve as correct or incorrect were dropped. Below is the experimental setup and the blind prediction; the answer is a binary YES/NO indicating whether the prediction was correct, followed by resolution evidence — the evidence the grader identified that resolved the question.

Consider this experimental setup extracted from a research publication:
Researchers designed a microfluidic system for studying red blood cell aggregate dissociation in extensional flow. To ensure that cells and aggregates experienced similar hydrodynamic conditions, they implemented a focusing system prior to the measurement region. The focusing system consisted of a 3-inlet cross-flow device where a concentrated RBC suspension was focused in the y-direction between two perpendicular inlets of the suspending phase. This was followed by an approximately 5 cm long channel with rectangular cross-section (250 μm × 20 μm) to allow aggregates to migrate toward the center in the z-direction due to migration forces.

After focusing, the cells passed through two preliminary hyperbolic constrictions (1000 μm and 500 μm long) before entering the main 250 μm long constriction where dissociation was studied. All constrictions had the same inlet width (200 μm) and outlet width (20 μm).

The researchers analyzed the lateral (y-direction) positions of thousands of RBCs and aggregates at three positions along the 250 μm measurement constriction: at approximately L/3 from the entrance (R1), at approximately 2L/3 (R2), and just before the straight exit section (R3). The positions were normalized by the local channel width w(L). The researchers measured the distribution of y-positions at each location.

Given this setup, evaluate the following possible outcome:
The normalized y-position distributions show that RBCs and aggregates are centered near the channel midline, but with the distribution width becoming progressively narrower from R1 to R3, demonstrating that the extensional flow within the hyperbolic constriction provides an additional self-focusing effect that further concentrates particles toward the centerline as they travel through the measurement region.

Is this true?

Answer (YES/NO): NO